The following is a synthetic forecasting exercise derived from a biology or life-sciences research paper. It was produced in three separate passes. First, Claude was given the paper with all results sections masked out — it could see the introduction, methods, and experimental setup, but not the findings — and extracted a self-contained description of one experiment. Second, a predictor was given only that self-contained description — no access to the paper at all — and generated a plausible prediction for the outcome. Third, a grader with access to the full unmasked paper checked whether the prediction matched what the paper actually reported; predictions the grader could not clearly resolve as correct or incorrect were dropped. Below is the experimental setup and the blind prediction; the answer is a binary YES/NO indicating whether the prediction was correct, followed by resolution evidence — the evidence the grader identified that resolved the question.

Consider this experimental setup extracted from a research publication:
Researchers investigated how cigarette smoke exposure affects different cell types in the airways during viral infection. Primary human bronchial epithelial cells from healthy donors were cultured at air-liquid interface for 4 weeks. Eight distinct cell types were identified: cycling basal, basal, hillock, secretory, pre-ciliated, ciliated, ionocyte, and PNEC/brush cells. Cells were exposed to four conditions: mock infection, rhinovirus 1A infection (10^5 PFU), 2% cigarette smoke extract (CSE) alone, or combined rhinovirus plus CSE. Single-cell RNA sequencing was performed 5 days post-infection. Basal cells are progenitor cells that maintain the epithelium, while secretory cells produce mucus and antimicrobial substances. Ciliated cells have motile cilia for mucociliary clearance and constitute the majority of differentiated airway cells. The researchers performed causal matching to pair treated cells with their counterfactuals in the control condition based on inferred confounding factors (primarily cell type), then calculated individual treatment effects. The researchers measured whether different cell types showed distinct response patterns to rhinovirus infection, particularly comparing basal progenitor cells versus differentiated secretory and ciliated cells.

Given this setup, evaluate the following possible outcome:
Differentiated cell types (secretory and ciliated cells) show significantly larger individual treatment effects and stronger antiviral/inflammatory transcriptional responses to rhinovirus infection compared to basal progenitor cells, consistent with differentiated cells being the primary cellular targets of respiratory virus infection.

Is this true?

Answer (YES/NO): NO